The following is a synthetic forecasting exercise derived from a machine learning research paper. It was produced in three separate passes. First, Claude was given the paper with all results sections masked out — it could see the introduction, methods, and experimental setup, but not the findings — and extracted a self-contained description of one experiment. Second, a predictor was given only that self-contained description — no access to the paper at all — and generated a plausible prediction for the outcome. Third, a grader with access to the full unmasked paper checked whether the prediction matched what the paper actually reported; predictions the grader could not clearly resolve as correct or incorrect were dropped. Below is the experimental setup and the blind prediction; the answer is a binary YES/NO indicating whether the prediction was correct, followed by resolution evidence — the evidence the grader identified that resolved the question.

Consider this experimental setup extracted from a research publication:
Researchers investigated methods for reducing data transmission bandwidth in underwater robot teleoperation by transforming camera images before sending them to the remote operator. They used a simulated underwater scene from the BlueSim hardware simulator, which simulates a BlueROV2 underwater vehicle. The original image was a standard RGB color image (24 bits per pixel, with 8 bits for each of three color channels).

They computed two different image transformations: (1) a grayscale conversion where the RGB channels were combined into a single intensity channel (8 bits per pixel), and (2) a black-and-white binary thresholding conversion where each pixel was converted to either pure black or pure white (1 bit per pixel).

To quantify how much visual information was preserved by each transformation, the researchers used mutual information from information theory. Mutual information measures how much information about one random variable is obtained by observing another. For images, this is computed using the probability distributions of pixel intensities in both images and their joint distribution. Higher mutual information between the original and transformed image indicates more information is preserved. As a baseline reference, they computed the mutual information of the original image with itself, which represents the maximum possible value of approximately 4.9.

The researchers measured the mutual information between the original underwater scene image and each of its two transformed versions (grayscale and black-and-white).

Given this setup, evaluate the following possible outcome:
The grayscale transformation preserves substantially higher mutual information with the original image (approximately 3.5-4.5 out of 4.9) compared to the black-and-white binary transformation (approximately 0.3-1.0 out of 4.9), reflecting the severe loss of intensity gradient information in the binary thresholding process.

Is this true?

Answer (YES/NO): NO